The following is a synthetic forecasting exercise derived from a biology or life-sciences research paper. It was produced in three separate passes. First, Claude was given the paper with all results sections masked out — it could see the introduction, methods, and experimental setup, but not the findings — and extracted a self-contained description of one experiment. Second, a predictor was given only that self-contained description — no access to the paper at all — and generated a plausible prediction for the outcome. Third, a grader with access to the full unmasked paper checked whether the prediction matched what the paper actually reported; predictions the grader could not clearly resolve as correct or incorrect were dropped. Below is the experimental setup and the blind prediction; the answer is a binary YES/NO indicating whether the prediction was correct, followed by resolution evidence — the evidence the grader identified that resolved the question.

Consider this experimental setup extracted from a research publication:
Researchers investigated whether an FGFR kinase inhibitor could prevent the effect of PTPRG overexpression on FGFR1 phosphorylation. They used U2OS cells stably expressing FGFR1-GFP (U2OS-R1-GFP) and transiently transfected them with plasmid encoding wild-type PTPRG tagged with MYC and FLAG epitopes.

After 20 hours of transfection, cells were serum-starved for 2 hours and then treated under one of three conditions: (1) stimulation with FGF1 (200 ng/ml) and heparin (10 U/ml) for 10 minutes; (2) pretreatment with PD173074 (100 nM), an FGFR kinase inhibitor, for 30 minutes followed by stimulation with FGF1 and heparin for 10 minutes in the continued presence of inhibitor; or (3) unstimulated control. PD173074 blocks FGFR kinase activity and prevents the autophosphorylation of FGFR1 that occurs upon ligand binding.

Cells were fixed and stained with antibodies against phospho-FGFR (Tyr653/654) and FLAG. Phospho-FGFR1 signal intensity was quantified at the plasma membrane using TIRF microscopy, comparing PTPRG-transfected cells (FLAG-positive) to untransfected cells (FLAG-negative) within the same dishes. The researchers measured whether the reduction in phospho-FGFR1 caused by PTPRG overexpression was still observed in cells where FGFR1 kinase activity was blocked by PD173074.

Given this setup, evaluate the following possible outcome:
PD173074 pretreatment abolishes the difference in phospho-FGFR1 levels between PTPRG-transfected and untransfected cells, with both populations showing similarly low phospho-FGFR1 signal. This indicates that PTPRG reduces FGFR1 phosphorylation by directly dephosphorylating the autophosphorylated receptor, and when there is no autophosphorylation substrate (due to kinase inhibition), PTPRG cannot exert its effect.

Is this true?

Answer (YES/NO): YES